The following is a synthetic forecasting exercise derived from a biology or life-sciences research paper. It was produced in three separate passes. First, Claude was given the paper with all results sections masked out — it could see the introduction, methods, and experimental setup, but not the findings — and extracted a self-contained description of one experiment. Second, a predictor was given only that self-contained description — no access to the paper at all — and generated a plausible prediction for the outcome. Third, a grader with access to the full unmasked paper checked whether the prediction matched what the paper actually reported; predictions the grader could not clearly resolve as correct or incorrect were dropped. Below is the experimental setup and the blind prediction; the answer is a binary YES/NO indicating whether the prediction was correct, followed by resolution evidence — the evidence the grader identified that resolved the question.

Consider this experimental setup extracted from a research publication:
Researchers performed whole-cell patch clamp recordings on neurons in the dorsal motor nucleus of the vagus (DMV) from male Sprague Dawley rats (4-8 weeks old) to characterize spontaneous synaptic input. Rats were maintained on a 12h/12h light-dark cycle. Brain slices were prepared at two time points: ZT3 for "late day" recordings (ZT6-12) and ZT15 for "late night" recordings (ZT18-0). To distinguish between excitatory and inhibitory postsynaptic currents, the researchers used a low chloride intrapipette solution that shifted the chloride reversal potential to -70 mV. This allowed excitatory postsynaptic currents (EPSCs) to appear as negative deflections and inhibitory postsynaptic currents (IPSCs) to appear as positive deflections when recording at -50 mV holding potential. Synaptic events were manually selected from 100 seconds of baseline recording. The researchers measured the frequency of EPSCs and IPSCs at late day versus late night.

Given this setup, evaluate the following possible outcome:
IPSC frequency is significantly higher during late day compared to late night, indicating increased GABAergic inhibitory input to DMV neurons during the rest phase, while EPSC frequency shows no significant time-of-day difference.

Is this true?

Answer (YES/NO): NO